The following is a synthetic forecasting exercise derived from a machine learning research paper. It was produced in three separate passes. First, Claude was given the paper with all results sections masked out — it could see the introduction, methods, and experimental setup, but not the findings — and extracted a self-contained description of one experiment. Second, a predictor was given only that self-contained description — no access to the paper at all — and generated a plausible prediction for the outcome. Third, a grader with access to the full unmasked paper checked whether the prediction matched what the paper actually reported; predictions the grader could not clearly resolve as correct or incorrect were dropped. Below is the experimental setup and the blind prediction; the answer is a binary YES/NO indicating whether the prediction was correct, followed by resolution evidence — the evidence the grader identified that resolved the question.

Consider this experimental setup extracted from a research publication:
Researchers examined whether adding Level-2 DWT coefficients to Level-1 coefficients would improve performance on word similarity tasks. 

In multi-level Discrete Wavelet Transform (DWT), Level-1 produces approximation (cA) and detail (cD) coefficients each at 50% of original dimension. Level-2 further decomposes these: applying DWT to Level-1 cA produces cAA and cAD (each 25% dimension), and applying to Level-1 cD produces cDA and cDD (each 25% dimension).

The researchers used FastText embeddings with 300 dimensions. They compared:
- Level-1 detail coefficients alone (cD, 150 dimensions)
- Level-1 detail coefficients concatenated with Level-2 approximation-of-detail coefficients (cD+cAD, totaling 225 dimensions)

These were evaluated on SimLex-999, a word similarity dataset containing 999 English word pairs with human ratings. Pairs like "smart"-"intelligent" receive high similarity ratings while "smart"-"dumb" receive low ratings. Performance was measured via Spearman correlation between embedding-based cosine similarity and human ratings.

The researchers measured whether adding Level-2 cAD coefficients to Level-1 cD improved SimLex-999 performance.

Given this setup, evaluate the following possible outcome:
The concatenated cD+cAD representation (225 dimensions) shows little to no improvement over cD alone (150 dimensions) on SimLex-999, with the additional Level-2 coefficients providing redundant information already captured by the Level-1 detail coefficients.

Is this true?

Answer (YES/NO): YES